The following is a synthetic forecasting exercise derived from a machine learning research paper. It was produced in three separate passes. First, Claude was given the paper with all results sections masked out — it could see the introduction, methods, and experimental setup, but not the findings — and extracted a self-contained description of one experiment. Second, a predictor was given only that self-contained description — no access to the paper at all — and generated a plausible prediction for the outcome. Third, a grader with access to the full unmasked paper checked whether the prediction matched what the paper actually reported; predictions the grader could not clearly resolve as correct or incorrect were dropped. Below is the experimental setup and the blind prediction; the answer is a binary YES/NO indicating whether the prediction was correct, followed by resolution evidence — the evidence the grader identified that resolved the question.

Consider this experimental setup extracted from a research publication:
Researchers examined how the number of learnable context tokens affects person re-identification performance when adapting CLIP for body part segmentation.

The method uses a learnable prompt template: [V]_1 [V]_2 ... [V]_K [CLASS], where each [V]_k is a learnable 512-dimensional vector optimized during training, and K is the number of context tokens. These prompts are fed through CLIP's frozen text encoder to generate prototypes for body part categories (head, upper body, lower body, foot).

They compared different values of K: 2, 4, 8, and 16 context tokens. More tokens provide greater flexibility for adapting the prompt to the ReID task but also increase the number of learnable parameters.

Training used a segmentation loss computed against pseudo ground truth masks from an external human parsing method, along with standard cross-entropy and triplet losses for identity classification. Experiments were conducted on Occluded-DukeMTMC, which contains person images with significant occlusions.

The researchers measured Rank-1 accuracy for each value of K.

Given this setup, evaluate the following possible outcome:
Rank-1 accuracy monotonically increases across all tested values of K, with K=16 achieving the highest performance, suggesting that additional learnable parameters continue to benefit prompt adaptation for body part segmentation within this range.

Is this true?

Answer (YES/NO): NO